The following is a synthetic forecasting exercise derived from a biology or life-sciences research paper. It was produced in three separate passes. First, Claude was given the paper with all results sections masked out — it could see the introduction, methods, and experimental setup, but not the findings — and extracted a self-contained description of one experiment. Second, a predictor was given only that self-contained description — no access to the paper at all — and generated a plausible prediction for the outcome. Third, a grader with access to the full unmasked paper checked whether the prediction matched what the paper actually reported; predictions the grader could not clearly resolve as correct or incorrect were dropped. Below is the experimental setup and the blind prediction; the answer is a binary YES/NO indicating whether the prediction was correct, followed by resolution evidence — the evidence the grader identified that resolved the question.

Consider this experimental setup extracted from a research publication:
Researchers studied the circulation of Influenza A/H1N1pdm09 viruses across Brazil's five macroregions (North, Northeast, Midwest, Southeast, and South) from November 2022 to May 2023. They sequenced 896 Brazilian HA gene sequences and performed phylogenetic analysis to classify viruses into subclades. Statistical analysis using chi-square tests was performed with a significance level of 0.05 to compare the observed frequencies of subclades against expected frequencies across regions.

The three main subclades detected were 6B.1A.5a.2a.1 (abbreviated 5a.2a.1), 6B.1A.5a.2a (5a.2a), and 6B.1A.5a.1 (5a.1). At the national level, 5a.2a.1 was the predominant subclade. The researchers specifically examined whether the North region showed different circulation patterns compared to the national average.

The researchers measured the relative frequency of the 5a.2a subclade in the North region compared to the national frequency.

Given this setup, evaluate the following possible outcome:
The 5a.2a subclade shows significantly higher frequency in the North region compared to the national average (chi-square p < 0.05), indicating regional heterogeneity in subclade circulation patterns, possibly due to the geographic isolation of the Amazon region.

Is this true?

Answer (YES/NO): YES